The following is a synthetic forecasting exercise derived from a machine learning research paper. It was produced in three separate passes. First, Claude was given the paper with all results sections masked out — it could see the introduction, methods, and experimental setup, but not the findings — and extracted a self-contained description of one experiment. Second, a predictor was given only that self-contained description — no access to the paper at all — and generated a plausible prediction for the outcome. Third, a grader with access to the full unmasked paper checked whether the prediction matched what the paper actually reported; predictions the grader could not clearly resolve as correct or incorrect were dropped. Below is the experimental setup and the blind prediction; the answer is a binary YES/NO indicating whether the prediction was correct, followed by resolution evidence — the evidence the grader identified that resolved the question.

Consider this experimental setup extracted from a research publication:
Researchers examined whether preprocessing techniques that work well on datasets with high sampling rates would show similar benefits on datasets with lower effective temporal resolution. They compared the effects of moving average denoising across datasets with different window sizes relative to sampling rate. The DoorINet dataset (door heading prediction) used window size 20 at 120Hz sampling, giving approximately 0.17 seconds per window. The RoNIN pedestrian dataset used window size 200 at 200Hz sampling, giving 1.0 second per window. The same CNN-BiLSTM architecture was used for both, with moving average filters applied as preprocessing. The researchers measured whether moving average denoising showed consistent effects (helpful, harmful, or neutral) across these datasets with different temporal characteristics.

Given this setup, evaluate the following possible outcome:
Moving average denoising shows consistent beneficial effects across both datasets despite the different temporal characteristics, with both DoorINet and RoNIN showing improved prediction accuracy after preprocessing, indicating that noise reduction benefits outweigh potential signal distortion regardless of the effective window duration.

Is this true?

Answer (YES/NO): YES